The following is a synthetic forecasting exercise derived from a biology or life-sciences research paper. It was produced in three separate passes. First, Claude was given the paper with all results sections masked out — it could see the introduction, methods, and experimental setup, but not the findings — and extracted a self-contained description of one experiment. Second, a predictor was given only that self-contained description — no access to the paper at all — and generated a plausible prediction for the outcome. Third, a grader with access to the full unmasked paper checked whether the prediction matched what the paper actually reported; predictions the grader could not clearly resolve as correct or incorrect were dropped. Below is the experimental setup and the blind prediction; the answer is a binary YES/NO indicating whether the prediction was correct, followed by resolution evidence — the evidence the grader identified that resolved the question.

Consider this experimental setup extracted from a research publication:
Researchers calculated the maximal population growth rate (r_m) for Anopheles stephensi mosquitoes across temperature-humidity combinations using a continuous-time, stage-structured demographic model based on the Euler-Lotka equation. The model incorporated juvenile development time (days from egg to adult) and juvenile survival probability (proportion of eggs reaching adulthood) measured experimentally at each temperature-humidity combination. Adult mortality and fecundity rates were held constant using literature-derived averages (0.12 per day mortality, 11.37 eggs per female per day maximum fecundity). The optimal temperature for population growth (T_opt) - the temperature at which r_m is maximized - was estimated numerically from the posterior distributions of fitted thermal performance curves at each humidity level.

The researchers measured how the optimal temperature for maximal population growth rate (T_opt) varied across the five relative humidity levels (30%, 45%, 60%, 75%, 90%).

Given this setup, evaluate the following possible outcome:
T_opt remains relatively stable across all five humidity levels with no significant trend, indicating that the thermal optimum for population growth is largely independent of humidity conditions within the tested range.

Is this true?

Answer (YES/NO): NO